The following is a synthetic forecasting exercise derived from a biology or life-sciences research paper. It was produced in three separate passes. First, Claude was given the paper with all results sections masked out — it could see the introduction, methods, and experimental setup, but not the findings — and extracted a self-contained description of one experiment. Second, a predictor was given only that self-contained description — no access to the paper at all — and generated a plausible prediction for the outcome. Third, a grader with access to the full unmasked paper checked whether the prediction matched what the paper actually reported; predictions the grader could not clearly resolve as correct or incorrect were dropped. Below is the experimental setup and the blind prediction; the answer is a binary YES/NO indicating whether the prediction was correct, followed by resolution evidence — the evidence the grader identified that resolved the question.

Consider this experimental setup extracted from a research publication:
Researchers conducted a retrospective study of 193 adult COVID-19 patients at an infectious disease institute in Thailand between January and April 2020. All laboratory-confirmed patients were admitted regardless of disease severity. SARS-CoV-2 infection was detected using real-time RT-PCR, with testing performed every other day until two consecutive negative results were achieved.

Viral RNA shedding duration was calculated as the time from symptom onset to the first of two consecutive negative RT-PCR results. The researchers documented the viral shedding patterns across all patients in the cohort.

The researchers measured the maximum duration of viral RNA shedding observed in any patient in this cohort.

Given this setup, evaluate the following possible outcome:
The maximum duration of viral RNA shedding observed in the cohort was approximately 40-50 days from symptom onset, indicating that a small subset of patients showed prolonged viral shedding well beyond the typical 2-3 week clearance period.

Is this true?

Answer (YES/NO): YES